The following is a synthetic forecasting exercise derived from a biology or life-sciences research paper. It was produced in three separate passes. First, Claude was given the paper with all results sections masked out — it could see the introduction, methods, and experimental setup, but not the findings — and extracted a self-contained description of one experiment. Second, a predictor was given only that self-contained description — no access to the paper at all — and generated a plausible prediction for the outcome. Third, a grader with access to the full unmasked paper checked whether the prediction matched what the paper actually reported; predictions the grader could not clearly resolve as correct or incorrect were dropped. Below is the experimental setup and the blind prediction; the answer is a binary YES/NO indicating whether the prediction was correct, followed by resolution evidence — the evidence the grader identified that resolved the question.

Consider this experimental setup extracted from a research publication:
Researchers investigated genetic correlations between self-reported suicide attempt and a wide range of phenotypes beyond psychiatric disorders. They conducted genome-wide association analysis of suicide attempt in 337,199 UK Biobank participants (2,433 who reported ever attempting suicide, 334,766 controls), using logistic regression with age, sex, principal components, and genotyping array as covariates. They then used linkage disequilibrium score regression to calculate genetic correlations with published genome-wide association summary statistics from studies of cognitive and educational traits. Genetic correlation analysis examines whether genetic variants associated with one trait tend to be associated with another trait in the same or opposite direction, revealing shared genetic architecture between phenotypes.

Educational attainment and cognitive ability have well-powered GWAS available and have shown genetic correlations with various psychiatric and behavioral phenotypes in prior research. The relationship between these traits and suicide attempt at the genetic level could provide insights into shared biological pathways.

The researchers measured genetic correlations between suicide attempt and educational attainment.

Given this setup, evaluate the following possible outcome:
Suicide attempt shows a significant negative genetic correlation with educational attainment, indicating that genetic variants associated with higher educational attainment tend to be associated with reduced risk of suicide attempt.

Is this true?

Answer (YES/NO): NO